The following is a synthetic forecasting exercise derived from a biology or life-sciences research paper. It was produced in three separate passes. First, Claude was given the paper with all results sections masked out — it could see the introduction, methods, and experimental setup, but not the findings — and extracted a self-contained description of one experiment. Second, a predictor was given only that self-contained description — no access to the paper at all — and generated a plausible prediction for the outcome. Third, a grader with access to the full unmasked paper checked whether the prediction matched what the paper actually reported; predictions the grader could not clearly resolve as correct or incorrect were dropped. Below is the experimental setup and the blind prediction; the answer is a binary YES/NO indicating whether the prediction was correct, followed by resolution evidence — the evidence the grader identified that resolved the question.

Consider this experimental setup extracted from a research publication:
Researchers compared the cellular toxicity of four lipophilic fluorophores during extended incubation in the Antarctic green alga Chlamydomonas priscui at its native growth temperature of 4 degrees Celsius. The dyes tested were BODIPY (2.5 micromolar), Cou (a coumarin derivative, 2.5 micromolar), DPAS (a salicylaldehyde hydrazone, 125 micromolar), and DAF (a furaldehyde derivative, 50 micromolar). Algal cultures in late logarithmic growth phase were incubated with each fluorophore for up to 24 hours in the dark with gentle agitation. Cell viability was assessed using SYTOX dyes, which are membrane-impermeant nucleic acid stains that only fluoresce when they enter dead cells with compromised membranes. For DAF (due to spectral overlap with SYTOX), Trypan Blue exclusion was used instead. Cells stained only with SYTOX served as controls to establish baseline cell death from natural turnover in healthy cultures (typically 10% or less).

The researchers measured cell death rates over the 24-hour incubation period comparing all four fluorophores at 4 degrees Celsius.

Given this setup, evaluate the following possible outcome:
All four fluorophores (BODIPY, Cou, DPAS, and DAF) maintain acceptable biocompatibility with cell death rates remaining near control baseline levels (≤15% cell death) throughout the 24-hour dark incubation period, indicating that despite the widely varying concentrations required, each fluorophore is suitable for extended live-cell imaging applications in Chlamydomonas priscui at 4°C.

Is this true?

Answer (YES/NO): NO